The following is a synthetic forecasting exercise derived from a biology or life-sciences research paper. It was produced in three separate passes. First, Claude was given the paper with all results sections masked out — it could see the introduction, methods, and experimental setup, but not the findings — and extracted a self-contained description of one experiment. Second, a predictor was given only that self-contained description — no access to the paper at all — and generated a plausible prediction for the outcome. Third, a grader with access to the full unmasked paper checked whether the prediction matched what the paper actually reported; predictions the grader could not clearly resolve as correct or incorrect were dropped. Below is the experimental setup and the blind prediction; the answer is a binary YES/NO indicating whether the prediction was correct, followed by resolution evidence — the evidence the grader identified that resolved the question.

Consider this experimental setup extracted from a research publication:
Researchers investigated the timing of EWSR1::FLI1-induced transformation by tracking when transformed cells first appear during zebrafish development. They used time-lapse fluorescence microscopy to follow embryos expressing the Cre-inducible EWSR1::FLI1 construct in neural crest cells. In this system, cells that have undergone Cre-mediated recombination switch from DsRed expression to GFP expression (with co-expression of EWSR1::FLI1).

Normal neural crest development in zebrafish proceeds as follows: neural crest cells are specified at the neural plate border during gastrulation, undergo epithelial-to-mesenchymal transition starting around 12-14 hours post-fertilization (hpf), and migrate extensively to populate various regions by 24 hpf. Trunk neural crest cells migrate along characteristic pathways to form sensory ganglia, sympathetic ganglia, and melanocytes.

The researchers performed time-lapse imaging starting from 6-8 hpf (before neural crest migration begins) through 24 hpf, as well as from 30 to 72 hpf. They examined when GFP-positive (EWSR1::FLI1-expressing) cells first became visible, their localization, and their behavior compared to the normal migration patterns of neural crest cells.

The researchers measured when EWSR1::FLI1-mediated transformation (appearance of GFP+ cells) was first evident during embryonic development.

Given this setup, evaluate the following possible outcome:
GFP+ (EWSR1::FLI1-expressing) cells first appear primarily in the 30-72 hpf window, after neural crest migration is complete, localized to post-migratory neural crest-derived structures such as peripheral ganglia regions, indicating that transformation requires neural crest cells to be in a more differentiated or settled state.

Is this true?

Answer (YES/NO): NO